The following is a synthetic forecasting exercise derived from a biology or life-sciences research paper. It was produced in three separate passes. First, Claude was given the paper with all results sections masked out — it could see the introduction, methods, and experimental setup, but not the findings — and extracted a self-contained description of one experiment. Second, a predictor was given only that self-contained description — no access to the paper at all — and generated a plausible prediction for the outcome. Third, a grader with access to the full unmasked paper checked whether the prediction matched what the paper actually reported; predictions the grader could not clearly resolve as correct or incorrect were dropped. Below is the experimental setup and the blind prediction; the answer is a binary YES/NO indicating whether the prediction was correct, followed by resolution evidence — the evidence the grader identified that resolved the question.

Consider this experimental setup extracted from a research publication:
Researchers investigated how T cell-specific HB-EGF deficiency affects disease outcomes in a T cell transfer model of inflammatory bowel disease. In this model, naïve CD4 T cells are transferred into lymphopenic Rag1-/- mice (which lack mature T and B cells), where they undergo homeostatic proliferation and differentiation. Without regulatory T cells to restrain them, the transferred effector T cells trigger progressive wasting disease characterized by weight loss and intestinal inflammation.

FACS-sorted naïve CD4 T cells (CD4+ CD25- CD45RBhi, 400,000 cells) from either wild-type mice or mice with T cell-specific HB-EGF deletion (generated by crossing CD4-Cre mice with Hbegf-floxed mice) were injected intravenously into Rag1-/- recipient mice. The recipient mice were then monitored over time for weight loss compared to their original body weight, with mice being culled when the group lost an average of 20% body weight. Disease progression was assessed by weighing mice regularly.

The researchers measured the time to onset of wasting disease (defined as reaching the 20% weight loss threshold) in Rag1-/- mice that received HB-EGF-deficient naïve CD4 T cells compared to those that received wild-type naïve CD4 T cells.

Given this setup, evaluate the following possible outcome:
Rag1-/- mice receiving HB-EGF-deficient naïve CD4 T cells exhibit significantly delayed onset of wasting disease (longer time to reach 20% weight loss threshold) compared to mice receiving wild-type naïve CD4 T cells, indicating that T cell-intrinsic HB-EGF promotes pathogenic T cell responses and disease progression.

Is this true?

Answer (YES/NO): NO